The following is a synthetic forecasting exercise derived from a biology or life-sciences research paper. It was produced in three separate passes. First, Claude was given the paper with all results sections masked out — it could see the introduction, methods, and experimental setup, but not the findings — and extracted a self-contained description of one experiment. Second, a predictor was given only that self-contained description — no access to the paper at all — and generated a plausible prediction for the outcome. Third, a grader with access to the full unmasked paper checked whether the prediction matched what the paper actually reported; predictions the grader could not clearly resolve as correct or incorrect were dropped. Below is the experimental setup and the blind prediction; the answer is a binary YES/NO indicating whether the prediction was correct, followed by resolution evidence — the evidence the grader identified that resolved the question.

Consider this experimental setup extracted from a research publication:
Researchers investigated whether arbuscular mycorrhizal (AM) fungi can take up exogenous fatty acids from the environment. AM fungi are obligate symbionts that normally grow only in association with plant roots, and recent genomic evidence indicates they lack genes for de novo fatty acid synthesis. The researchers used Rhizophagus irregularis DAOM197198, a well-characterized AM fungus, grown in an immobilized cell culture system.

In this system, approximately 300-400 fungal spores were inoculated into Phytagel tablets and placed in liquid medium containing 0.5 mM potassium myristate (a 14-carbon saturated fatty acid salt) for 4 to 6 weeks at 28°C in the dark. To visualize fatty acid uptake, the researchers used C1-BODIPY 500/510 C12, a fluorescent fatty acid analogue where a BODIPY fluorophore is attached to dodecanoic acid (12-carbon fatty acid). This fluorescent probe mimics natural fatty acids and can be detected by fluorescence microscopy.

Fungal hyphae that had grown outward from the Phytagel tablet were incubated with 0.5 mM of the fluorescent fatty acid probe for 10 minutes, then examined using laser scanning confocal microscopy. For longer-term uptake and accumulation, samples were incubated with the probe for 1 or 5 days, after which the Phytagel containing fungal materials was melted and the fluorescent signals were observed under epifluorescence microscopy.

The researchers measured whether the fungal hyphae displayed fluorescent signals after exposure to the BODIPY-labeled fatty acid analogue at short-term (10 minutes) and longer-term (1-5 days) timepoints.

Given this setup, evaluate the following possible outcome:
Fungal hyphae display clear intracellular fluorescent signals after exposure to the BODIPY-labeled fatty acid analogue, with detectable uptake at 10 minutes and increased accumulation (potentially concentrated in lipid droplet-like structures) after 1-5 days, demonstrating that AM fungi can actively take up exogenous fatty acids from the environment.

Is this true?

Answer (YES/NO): YES